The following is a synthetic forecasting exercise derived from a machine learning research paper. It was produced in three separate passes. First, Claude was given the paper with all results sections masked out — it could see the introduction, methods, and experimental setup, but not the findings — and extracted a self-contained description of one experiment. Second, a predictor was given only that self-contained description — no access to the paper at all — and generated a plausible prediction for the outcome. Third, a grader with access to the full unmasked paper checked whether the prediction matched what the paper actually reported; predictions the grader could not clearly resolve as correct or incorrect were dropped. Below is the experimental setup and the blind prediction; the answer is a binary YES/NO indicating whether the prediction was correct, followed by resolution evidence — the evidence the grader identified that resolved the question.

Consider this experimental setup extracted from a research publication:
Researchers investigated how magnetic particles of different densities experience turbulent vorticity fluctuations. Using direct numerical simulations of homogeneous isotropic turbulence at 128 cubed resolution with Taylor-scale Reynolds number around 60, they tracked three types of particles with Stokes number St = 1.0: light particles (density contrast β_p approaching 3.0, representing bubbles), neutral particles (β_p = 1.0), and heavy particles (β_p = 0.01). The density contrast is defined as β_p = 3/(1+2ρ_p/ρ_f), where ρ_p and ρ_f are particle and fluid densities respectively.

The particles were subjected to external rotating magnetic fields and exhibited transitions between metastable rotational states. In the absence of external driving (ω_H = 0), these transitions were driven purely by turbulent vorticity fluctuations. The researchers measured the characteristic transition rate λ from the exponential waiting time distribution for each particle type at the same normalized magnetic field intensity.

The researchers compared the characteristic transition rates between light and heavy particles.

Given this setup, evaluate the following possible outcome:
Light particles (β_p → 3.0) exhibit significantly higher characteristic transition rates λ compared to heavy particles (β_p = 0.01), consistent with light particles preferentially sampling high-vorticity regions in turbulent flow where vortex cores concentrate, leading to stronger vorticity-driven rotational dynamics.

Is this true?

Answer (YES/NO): YES